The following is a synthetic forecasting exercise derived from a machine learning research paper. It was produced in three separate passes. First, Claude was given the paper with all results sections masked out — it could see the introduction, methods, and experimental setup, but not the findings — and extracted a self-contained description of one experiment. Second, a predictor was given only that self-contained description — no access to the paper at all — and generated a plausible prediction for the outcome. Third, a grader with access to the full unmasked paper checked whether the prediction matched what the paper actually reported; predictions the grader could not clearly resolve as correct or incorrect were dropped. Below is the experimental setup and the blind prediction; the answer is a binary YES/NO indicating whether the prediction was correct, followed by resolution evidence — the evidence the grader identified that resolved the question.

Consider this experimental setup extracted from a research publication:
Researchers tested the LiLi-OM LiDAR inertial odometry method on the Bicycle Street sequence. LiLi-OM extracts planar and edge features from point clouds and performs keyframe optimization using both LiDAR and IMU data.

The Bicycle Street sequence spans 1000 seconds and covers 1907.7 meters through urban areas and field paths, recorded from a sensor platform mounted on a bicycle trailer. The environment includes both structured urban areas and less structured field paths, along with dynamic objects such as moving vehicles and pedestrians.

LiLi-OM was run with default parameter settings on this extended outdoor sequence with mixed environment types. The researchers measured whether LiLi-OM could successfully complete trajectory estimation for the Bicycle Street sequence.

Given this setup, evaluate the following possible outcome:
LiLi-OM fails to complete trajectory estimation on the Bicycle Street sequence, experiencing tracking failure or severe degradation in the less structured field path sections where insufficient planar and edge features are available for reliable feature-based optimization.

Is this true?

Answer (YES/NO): NO